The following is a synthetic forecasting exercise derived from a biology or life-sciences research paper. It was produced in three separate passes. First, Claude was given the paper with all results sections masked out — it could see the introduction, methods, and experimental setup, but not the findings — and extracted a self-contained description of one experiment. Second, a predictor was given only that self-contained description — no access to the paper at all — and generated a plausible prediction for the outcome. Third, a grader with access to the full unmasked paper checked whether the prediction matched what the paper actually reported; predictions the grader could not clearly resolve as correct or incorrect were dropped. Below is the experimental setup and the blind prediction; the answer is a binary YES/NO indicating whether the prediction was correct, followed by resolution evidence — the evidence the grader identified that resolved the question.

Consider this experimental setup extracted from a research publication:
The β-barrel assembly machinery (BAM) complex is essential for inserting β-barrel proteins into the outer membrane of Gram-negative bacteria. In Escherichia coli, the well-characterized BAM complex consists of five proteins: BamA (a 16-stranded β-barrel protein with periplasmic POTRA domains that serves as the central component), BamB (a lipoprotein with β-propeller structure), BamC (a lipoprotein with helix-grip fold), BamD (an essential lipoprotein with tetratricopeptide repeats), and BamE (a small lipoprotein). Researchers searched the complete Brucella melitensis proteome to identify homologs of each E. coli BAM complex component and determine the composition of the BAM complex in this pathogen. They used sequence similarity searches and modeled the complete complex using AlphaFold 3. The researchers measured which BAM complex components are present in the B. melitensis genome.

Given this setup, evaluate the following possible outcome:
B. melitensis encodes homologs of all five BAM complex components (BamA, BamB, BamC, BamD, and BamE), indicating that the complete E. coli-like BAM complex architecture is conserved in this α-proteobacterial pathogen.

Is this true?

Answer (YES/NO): NO